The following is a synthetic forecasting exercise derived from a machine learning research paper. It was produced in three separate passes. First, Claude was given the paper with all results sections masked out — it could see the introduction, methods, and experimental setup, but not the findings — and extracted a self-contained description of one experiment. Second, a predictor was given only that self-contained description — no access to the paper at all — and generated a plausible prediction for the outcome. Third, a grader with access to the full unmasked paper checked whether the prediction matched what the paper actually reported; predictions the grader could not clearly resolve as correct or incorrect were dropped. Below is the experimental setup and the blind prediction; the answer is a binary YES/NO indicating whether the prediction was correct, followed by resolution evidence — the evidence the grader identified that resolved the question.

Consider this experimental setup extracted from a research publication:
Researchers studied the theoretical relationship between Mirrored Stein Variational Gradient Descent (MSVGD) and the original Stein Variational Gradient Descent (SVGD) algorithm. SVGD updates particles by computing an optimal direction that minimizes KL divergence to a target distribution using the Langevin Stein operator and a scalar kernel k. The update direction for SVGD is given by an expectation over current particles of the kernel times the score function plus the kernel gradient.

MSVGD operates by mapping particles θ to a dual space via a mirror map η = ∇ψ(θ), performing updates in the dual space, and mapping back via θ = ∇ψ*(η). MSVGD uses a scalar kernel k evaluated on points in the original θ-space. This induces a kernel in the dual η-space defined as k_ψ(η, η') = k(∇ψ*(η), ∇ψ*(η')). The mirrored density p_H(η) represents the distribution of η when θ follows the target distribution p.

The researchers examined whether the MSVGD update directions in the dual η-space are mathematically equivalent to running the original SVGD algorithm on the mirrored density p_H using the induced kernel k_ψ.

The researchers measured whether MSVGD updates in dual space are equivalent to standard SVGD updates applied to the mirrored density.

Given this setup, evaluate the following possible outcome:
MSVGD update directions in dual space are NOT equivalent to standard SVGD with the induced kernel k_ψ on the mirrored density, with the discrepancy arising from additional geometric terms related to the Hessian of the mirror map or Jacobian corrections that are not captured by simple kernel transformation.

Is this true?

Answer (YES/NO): NO